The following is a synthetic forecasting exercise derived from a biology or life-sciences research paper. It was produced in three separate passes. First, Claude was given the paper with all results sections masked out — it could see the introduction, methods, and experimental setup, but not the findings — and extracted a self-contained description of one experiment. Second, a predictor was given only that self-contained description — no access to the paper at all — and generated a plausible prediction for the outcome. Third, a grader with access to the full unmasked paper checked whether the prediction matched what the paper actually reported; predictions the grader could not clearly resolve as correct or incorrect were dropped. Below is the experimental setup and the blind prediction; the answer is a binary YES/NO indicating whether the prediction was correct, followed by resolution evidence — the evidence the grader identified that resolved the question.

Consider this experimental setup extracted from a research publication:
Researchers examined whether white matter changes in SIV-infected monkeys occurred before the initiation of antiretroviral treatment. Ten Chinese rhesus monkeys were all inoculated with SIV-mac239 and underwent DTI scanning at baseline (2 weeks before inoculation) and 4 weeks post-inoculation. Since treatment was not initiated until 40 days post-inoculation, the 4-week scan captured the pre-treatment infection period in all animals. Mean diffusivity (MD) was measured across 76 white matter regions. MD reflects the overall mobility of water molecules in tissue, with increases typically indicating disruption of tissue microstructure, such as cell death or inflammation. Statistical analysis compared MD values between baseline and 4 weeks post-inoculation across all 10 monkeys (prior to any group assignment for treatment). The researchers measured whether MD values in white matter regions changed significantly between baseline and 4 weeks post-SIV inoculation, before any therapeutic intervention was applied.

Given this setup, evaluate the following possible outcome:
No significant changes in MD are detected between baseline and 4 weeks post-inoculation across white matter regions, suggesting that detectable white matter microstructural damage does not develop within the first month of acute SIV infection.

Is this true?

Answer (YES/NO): NO